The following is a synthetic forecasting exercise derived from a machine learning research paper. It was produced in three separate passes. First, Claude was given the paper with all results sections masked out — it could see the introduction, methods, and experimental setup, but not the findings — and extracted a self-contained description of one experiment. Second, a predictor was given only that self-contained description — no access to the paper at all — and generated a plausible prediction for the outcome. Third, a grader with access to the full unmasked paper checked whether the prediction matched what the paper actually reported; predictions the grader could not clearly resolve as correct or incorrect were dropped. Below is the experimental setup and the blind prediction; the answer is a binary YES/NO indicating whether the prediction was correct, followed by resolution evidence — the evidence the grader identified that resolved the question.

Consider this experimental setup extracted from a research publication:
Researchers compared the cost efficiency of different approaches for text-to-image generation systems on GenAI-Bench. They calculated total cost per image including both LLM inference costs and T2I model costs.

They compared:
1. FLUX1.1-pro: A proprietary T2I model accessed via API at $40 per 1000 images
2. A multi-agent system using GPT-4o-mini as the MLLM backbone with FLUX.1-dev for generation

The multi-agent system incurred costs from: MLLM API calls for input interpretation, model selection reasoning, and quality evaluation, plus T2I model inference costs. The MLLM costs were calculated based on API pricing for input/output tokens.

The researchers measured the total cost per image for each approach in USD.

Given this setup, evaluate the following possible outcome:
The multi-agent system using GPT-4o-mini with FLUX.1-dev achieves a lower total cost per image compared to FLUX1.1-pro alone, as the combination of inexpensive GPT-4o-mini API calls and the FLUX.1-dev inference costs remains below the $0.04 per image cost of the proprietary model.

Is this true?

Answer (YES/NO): YES